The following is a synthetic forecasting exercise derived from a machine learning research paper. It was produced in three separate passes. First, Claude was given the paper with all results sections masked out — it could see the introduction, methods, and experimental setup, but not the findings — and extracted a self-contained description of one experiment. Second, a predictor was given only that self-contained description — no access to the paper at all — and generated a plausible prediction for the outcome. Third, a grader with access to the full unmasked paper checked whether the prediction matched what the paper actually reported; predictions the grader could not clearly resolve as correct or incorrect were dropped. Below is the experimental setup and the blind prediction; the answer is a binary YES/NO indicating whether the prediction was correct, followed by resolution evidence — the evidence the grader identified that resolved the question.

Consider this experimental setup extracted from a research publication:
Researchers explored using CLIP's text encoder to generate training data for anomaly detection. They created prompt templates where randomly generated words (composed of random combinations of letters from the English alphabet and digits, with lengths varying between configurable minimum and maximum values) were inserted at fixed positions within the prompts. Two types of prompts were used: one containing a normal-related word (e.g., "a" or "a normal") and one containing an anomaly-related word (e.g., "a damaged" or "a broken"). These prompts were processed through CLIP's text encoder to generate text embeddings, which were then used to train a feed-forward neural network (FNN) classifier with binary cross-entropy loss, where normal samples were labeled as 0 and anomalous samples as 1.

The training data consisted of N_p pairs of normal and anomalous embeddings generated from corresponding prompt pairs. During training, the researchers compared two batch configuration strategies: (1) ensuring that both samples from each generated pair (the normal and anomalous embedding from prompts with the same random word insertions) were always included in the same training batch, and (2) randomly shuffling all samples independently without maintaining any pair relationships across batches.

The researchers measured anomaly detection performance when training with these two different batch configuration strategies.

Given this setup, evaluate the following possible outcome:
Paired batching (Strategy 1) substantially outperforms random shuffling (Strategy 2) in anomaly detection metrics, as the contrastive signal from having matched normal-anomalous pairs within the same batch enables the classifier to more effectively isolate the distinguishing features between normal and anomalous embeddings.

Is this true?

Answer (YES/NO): NO